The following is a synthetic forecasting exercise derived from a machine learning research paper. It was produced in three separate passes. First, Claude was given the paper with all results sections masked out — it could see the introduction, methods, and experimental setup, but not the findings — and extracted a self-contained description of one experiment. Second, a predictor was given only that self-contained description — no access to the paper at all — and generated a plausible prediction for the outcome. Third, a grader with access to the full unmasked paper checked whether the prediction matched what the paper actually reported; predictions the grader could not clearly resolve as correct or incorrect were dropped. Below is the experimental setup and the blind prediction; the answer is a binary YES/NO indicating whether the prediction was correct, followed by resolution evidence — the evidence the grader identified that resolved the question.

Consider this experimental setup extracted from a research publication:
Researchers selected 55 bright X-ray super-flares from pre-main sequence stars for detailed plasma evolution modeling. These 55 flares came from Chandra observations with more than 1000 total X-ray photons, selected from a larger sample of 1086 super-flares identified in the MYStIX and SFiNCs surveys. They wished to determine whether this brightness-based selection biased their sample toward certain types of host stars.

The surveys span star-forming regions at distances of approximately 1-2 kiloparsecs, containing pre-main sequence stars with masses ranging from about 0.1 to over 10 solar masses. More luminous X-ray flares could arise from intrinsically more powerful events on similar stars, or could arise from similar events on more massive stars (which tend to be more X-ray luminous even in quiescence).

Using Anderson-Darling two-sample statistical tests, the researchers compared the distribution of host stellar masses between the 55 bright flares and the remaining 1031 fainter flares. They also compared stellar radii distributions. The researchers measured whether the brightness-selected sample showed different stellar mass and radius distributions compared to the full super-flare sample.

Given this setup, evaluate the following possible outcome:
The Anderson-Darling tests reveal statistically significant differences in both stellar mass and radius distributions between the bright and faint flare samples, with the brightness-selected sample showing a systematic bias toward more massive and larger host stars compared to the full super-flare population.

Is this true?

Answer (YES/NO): NO